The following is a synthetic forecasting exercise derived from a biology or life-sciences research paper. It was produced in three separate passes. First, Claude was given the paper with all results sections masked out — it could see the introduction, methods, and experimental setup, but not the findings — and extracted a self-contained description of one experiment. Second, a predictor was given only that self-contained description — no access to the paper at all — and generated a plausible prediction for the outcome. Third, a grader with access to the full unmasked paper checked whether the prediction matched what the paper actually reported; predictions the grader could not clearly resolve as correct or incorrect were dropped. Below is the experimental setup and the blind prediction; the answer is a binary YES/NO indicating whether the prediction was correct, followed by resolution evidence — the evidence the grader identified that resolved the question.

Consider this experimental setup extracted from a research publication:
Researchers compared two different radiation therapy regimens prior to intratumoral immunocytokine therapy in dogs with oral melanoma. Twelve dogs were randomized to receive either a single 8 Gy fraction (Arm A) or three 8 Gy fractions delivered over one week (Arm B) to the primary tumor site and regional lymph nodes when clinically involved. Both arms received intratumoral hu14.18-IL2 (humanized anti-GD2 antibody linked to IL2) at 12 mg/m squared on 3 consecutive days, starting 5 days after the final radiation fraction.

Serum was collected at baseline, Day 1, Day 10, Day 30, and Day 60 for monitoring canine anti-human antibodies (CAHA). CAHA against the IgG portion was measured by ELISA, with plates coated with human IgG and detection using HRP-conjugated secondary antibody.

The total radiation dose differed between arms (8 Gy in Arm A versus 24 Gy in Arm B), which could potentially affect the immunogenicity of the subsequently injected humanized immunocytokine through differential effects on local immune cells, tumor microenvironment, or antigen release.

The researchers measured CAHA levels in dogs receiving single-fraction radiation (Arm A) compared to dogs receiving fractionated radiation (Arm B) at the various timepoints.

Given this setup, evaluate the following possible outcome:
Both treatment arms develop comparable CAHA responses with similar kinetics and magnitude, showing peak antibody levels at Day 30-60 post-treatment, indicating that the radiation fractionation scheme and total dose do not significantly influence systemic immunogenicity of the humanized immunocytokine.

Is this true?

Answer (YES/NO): NO